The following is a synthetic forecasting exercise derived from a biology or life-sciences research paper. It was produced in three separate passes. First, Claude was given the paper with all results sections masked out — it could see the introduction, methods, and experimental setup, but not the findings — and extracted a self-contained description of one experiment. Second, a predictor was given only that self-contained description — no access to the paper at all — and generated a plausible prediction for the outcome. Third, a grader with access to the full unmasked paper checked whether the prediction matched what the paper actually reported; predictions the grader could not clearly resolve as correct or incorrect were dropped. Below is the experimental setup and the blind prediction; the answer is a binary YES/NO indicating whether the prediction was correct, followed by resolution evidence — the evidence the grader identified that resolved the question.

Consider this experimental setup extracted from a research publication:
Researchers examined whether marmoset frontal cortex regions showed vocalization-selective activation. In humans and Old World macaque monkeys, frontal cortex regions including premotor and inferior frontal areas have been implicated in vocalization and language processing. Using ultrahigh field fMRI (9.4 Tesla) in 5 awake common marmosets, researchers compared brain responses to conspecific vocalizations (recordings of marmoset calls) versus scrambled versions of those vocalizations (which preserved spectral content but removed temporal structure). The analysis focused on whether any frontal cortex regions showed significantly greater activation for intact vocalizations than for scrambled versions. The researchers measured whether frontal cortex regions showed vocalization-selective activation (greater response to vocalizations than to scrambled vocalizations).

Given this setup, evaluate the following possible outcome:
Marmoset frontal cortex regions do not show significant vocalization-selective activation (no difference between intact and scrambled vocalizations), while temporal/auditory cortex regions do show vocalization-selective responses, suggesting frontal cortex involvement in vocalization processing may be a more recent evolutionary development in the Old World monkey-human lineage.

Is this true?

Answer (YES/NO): NO